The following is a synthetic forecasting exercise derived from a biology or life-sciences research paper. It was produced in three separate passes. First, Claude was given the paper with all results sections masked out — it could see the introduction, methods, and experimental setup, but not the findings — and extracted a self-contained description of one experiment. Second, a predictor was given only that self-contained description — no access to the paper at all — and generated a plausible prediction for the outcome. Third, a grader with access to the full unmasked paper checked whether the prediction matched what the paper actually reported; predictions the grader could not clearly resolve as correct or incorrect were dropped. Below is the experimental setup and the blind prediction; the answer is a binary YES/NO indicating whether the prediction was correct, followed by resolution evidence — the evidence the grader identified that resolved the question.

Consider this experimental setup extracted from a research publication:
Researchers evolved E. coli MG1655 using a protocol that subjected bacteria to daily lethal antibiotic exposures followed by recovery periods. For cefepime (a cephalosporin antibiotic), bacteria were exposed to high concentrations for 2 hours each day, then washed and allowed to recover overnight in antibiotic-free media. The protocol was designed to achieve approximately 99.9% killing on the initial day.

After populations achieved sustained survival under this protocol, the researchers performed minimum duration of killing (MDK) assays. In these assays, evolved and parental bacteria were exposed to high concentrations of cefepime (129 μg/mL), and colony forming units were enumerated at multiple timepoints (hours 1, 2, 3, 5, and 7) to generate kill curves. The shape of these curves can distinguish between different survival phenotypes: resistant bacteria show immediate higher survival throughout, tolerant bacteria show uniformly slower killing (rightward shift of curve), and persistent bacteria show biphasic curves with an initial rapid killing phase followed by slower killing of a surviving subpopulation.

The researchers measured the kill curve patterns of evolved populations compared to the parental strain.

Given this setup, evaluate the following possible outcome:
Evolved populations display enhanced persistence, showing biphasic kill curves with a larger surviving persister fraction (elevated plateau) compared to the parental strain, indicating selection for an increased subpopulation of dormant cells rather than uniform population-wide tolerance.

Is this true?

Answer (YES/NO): NO